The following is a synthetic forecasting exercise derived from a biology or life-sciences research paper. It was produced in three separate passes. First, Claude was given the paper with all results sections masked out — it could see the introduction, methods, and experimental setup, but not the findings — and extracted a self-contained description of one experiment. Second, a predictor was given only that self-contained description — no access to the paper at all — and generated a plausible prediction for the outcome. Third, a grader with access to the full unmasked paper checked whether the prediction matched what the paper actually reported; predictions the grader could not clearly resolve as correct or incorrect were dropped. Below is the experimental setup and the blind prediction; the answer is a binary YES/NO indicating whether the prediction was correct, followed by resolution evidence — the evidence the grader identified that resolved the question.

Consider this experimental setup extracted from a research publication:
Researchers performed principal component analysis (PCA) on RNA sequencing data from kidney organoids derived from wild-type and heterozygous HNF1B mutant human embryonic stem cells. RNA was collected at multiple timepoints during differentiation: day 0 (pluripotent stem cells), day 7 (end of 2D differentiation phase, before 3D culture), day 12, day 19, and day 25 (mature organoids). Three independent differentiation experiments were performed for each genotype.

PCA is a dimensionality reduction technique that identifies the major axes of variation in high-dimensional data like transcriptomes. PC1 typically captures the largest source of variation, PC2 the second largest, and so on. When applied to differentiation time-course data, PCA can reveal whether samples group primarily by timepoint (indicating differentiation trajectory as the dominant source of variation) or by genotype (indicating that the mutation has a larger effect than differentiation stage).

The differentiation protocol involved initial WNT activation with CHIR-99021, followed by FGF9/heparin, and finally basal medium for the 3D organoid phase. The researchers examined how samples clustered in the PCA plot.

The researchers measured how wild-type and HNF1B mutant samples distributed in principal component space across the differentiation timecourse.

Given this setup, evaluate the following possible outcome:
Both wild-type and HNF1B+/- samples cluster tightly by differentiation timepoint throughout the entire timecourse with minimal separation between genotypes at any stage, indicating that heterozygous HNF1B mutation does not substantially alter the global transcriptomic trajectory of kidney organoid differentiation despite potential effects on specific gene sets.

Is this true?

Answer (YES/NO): YES